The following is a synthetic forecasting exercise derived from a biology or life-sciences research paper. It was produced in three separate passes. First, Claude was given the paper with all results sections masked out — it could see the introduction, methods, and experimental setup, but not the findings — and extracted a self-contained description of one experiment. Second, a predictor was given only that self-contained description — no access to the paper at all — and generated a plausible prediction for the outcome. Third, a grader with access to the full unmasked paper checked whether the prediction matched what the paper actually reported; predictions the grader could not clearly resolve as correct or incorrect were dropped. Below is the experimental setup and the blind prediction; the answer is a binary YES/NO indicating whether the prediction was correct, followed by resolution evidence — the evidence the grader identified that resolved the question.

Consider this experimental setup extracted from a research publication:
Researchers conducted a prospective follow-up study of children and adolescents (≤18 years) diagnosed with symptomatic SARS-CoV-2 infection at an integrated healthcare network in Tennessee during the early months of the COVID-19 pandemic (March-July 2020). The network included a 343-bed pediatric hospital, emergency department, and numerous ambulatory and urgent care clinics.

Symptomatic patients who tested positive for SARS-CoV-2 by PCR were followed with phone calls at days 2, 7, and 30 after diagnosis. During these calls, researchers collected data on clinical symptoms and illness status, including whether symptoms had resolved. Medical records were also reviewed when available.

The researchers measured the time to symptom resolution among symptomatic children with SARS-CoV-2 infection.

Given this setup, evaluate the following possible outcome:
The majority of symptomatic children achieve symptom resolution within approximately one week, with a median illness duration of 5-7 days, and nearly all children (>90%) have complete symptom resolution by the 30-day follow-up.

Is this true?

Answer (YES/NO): NO